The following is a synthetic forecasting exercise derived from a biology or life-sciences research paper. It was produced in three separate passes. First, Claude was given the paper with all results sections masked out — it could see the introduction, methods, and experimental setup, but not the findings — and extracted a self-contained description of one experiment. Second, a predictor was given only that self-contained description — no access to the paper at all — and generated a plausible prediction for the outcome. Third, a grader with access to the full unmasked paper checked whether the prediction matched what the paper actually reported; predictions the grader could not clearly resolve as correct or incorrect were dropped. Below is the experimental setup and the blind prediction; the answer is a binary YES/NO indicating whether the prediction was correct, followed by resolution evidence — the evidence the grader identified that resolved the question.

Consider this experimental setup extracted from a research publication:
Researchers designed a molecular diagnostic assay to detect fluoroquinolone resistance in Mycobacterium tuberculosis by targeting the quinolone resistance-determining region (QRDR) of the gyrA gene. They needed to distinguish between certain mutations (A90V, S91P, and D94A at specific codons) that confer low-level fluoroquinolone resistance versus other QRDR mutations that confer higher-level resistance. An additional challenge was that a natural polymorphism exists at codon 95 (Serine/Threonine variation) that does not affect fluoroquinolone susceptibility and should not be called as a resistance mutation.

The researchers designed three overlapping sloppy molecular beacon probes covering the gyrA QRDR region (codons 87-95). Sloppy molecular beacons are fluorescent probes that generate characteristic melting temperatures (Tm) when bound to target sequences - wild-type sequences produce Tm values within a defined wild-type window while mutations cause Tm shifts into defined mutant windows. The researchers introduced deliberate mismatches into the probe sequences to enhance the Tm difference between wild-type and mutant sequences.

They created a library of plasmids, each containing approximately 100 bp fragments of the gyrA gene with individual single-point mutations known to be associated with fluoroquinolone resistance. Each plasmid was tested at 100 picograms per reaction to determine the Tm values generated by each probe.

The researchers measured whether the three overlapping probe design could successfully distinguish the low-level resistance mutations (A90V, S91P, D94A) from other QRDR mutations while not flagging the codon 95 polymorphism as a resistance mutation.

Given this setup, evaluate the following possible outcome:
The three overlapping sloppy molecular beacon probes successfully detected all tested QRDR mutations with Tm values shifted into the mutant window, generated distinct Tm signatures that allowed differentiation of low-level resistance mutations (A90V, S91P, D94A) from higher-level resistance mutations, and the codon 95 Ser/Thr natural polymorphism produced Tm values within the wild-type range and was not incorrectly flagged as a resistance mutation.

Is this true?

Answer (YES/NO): YES